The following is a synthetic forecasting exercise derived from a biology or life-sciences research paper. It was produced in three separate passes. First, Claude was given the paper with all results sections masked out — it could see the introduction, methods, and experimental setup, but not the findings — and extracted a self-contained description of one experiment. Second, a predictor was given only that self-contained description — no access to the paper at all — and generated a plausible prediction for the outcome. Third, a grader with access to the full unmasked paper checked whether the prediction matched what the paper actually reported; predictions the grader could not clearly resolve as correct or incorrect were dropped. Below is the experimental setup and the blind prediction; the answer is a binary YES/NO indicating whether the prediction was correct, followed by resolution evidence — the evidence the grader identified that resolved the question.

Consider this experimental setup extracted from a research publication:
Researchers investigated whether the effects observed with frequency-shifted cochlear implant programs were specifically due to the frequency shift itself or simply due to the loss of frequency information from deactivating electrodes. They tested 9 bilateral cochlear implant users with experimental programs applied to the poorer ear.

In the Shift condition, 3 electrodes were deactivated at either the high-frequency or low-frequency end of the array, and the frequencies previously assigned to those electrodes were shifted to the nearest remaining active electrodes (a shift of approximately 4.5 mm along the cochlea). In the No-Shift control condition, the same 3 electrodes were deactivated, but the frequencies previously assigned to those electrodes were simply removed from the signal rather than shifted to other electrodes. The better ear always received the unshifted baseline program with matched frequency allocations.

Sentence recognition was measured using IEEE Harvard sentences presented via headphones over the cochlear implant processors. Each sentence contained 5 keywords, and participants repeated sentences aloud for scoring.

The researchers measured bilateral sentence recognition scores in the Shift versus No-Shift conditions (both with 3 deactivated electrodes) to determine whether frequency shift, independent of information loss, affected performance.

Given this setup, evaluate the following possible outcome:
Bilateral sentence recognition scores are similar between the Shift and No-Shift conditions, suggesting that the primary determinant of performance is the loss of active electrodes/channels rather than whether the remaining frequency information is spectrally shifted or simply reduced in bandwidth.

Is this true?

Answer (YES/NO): NO